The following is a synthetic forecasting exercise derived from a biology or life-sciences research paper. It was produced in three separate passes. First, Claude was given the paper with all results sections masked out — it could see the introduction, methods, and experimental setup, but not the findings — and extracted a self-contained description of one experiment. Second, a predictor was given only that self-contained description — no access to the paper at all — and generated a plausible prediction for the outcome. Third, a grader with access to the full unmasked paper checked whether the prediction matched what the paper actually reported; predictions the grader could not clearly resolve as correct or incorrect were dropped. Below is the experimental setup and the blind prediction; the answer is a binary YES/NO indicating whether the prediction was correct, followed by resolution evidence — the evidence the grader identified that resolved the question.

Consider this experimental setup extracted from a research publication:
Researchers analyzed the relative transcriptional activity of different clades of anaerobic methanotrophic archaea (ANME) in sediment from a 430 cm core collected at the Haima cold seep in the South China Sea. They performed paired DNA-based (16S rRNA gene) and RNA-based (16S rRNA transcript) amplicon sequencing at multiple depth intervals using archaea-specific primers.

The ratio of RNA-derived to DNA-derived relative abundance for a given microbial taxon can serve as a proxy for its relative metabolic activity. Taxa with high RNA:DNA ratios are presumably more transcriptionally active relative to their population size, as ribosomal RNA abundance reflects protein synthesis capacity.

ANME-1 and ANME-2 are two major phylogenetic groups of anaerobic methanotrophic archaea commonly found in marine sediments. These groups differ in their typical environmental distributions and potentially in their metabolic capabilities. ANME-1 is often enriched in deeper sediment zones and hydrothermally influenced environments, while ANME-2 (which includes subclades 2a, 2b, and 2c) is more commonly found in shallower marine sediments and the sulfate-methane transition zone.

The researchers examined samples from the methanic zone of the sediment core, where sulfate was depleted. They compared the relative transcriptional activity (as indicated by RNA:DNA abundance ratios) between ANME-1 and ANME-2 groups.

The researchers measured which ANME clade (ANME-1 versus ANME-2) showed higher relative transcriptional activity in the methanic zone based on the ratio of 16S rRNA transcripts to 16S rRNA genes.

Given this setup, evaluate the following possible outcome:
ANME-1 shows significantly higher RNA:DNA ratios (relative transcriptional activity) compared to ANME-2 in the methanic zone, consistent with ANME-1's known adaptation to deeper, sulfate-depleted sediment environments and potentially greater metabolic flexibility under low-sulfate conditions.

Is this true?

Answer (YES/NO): NO